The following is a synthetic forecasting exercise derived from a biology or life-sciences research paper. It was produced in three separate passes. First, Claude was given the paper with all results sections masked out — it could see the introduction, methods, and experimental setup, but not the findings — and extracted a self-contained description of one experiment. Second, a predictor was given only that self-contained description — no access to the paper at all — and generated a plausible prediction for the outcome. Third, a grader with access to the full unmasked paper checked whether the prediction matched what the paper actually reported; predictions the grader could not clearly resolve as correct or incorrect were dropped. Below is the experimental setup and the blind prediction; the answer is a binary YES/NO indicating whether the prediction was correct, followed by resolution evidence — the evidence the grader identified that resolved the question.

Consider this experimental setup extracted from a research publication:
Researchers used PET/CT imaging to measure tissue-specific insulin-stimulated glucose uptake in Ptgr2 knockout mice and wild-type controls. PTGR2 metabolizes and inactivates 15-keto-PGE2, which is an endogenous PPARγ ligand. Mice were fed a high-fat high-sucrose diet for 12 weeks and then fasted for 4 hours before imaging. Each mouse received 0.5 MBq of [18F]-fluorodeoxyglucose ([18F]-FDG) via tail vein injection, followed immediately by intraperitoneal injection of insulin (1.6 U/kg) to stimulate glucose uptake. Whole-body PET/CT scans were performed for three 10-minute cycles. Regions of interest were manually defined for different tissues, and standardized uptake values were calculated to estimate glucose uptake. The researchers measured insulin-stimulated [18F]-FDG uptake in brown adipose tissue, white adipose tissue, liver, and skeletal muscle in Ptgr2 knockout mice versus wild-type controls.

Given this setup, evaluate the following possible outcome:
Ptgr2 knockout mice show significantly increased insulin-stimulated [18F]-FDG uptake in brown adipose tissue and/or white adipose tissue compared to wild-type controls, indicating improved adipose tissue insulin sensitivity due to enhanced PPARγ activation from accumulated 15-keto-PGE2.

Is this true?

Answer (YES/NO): YES